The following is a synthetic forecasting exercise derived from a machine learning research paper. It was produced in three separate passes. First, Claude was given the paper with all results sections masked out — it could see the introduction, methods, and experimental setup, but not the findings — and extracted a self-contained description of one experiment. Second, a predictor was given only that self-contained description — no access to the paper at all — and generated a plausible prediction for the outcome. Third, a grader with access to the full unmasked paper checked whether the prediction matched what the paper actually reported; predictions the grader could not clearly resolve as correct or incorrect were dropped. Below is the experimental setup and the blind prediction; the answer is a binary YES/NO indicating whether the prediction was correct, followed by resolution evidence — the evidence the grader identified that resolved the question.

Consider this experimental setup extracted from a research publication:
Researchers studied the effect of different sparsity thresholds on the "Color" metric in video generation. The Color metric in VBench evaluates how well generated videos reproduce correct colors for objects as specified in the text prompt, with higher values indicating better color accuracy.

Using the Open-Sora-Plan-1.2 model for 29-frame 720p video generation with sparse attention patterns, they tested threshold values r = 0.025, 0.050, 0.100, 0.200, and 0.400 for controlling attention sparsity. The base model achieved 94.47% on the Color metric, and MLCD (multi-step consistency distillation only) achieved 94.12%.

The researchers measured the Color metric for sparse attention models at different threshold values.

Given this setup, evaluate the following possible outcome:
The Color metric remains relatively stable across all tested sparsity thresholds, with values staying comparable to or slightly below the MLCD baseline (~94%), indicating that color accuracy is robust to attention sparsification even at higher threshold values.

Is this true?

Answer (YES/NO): NO